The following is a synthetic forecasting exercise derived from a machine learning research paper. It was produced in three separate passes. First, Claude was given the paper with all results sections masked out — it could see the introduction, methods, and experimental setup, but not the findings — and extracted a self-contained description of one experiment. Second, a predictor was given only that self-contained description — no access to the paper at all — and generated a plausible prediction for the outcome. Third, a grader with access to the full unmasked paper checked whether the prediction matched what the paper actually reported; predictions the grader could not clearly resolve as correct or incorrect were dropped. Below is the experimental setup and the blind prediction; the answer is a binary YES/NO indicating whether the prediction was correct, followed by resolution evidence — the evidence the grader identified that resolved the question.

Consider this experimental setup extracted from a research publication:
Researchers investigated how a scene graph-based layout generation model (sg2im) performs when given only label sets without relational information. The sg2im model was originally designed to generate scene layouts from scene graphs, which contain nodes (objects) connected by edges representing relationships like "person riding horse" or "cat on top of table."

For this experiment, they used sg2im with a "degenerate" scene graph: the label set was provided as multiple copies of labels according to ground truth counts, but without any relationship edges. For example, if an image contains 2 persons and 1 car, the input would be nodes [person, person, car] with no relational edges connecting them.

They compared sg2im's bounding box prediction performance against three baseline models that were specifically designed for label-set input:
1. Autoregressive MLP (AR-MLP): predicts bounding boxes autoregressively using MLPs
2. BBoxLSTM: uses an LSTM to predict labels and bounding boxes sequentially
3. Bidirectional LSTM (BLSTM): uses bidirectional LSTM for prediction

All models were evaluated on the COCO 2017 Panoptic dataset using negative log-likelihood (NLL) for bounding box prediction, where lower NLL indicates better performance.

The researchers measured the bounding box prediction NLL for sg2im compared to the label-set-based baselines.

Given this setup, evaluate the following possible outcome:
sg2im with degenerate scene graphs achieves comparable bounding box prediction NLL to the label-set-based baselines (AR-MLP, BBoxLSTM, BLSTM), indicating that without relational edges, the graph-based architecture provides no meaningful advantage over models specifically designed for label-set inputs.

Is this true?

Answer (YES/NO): NO